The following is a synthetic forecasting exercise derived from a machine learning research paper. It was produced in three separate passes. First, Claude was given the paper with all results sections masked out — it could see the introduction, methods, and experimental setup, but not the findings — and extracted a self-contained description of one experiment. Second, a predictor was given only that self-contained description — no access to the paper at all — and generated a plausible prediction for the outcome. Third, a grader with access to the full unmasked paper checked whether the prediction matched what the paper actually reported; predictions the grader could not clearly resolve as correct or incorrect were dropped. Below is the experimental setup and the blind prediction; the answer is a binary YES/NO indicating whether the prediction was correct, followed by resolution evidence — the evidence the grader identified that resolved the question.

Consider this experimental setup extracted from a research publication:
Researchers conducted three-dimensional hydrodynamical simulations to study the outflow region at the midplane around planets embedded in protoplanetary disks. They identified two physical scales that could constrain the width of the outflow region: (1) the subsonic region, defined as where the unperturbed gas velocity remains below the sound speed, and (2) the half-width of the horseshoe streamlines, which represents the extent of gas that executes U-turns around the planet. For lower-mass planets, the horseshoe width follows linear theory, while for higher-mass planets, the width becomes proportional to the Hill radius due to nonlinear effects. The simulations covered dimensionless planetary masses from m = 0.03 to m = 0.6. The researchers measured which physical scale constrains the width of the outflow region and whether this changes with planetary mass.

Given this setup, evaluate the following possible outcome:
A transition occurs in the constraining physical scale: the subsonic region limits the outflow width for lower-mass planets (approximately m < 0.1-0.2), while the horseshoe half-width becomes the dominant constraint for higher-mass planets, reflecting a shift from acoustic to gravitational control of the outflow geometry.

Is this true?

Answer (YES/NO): NO